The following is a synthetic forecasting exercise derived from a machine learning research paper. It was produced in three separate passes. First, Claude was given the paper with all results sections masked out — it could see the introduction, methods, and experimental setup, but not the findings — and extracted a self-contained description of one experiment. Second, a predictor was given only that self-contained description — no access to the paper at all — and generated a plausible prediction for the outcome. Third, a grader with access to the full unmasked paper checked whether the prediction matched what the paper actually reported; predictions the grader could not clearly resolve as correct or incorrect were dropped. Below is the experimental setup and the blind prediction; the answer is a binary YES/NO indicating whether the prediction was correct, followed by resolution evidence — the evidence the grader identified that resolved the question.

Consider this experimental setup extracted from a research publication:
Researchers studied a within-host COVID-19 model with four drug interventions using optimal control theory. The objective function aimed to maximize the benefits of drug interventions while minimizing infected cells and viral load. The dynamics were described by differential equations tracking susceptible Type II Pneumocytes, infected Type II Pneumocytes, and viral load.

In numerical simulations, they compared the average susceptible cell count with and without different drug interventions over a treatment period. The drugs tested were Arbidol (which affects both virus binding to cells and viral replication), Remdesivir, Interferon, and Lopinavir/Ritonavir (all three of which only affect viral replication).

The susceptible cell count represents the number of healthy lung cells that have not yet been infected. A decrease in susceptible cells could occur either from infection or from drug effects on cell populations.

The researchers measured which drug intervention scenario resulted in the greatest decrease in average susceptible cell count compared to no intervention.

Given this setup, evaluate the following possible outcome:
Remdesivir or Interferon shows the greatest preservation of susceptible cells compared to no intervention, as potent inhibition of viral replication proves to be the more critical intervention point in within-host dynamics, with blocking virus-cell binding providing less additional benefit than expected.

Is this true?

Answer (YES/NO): NO